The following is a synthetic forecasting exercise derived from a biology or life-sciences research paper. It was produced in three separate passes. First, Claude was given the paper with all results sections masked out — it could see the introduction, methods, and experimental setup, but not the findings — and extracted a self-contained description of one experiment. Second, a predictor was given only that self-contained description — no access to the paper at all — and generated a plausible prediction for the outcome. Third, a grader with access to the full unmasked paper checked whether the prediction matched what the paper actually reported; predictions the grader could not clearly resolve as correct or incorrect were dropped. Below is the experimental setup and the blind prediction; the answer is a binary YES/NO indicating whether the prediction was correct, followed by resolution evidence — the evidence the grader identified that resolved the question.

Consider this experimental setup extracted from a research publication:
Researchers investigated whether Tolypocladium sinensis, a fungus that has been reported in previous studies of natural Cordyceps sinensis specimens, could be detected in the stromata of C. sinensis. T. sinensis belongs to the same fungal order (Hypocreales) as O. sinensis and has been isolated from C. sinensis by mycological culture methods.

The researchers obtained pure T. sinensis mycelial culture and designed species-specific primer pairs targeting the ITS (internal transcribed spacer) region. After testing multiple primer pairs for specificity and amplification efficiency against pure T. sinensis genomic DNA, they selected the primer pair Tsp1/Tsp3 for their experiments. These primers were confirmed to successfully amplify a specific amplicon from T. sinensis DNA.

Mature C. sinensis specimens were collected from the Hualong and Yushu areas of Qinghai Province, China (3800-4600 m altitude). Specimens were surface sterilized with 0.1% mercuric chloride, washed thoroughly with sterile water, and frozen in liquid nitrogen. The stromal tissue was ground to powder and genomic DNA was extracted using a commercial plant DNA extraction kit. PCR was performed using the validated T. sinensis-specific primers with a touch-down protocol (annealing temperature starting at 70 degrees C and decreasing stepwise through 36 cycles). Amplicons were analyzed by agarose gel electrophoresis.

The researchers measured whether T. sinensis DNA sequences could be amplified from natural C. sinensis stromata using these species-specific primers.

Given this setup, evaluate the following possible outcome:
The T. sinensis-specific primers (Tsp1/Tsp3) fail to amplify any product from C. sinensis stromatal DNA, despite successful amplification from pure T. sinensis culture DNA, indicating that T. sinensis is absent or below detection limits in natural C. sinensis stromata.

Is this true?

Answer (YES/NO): YES